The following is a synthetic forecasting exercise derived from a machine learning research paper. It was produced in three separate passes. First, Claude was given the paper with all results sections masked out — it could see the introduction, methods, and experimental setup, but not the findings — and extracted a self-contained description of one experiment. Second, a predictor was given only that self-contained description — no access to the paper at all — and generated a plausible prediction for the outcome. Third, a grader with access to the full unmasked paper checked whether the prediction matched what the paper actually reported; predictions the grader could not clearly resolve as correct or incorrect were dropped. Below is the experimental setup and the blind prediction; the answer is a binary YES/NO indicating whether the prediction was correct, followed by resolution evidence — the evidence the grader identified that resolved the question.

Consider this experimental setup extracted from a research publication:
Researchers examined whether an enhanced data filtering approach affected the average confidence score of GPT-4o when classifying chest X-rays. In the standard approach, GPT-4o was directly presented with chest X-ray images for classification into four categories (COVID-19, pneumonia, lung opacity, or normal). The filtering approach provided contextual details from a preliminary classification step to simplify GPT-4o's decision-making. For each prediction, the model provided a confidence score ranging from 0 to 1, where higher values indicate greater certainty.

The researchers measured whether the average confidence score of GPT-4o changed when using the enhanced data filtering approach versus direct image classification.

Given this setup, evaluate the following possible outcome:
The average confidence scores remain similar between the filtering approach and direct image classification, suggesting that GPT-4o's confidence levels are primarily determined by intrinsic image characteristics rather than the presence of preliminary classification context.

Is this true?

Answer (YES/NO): YES